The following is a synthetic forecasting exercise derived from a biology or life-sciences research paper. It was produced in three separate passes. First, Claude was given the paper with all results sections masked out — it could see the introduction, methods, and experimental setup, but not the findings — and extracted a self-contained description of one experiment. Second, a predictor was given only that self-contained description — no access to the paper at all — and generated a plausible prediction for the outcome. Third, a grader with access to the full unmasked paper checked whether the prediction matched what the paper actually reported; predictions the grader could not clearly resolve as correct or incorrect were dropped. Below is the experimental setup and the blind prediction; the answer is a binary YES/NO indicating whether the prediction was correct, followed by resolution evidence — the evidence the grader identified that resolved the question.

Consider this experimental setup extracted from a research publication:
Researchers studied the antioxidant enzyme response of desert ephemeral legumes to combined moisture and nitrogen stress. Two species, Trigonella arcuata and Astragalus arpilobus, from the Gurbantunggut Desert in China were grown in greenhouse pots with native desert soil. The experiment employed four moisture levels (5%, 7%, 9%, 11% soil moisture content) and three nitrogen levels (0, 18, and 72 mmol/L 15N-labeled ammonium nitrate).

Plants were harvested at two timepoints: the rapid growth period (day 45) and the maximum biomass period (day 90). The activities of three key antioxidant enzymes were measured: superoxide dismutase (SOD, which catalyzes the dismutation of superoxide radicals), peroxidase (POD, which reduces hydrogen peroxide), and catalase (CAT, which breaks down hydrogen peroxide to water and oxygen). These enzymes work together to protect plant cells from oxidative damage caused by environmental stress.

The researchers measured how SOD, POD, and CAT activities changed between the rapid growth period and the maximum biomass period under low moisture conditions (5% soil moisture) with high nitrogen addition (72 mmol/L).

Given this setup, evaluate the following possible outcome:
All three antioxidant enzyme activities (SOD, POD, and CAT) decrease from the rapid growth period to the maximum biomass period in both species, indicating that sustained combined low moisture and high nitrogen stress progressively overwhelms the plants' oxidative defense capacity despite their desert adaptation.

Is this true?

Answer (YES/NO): YES